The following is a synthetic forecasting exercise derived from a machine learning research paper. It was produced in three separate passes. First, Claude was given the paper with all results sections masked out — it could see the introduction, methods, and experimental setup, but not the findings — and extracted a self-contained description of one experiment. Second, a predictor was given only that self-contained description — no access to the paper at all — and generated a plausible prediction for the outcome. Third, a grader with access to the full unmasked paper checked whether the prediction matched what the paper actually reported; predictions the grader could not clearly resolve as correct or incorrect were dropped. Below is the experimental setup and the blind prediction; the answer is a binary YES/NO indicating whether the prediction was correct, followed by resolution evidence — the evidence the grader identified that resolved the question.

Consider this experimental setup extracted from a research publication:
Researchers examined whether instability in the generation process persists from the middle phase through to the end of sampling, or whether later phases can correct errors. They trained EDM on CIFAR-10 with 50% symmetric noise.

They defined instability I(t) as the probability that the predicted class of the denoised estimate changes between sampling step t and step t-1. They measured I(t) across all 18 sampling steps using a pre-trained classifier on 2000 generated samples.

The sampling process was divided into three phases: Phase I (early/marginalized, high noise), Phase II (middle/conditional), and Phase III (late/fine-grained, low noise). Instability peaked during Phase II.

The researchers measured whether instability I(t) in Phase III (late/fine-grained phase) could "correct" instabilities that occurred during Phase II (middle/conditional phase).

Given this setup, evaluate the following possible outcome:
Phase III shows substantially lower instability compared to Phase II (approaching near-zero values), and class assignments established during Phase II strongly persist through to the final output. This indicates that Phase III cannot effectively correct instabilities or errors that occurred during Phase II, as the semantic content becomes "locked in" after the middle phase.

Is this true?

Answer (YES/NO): YES